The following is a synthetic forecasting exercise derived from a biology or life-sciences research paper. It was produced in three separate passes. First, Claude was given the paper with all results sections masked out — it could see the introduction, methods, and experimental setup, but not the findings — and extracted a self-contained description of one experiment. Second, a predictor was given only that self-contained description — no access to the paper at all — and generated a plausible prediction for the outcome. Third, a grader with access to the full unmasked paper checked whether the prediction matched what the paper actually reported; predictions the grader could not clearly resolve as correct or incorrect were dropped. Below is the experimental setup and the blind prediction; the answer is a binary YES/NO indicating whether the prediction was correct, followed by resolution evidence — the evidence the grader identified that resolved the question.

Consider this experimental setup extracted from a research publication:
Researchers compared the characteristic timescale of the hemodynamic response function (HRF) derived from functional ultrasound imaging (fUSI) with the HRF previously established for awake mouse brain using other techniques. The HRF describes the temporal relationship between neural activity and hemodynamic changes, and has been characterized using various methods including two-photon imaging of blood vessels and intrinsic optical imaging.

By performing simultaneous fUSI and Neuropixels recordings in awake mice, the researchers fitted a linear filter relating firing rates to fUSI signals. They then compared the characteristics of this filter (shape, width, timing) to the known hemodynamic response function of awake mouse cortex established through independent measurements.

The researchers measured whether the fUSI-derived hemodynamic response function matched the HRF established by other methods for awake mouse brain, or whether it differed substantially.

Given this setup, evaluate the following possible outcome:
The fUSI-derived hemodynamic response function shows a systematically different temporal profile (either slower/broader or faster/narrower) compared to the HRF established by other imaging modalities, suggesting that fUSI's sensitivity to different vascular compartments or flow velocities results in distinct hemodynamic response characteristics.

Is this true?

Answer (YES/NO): NO